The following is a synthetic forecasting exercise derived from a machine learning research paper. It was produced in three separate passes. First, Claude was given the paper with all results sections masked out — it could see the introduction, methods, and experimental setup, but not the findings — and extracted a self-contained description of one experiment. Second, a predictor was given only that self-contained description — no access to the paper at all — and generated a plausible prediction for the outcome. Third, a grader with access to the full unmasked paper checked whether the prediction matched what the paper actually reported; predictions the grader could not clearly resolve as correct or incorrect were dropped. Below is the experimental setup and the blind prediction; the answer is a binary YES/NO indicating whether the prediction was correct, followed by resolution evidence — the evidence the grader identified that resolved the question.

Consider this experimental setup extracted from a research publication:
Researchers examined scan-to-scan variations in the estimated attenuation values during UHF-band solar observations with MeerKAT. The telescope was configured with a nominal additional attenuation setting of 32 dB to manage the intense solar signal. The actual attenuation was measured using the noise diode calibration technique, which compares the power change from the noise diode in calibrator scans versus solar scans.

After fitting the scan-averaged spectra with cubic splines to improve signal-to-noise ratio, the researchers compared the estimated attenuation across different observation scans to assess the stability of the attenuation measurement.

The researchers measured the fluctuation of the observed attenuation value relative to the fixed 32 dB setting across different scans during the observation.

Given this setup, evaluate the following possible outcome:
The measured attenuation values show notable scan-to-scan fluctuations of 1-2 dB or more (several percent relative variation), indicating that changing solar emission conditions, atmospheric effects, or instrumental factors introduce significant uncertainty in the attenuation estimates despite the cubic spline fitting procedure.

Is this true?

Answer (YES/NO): NO